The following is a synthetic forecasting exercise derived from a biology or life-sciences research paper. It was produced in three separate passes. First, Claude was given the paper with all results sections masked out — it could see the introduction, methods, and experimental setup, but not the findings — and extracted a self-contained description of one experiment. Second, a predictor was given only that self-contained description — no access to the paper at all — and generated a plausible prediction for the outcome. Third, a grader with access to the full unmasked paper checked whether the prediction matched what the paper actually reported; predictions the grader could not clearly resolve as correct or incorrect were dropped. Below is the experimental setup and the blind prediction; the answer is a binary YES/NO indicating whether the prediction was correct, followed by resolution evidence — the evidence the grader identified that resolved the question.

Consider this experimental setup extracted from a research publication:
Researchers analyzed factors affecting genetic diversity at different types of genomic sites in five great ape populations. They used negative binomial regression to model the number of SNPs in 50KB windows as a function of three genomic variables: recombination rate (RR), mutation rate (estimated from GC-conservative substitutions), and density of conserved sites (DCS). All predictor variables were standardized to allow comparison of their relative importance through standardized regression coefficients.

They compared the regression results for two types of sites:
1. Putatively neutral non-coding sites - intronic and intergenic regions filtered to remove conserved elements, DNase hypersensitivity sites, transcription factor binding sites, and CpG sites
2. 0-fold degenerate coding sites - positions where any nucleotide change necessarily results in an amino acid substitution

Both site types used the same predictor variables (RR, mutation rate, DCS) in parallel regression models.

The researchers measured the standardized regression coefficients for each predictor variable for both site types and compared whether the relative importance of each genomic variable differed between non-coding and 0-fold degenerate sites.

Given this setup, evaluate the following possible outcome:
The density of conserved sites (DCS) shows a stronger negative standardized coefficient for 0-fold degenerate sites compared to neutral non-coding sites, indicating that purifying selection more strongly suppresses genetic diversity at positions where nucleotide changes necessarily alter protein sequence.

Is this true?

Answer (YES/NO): YES